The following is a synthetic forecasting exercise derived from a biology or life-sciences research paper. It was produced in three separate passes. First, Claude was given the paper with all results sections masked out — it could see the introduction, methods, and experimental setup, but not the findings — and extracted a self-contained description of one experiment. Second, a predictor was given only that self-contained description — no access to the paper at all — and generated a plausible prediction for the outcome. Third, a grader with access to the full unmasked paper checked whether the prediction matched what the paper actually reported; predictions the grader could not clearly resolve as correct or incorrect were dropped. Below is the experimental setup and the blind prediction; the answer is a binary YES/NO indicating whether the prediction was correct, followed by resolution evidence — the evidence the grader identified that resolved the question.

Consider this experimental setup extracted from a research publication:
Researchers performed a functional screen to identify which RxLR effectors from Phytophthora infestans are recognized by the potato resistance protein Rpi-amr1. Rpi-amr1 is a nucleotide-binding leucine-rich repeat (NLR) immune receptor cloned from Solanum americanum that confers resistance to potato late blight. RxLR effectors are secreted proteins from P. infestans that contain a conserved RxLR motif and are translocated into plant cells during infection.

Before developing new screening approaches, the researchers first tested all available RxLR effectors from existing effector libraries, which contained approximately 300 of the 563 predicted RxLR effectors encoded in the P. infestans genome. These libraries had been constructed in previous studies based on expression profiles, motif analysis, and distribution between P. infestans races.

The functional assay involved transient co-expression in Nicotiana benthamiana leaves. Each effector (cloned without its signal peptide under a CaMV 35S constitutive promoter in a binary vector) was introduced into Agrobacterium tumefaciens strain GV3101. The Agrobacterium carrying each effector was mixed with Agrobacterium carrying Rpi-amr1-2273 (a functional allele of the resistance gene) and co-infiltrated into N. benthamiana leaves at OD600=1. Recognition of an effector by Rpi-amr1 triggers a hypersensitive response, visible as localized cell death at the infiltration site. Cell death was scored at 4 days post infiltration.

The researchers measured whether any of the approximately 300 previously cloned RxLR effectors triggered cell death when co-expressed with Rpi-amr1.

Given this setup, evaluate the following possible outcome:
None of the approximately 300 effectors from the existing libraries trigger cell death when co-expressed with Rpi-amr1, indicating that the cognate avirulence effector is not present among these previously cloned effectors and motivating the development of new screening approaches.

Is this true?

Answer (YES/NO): YES